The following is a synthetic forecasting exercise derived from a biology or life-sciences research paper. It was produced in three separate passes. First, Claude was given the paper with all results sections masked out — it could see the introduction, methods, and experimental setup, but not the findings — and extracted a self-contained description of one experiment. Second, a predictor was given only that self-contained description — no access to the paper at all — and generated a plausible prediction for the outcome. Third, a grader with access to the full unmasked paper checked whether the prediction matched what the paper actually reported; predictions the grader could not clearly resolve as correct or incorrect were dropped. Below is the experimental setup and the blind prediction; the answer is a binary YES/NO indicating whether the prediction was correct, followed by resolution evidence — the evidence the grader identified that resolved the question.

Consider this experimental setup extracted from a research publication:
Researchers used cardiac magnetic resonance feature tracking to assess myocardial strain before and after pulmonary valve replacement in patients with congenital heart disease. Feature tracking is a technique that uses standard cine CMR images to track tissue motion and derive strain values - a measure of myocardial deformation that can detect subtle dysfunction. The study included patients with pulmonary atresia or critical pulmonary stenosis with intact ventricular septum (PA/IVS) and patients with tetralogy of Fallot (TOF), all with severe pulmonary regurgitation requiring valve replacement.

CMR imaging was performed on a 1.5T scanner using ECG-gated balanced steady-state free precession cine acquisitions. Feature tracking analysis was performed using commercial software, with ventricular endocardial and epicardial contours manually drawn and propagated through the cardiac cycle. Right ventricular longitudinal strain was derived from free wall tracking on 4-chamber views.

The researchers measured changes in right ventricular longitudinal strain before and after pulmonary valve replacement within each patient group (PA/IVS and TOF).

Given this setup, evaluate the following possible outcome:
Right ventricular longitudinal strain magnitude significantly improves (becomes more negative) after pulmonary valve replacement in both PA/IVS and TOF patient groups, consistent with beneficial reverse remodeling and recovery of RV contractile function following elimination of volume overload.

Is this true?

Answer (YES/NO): NO